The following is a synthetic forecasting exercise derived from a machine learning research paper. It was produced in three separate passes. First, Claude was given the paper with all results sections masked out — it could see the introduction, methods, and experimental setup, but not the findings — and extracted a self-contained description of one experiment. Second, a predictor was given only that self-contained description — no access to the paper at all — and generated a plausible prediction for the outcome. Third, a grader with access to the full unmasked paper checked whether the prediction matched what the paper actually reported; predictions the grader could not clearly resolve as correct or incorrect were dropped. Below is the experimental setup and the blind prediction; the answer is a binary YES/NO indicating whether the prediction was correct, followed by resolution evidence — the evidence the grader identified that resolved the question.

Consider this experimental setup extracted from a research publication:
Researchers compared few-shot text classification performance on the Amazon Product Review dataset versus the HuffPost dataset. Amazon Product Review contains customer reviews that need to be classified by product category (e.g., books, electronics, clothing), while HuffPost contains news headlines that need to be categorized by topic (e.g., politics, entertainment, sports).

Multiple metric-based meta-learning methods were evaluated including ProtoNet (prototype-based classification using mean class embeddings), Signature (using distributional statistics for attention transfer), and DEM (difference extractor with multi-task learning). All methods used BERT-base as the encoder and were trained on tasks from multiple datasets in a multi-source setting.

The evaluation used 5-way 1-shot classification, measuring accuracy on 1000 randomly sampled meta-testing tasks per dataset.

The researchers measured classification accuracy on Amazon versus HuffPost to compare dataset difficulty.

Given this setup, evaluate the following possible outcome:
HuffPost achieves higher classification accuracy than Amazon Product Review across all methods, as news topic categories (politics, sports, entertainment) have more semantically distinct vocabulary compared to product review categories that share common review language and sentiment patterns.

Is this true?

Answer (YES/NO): NO